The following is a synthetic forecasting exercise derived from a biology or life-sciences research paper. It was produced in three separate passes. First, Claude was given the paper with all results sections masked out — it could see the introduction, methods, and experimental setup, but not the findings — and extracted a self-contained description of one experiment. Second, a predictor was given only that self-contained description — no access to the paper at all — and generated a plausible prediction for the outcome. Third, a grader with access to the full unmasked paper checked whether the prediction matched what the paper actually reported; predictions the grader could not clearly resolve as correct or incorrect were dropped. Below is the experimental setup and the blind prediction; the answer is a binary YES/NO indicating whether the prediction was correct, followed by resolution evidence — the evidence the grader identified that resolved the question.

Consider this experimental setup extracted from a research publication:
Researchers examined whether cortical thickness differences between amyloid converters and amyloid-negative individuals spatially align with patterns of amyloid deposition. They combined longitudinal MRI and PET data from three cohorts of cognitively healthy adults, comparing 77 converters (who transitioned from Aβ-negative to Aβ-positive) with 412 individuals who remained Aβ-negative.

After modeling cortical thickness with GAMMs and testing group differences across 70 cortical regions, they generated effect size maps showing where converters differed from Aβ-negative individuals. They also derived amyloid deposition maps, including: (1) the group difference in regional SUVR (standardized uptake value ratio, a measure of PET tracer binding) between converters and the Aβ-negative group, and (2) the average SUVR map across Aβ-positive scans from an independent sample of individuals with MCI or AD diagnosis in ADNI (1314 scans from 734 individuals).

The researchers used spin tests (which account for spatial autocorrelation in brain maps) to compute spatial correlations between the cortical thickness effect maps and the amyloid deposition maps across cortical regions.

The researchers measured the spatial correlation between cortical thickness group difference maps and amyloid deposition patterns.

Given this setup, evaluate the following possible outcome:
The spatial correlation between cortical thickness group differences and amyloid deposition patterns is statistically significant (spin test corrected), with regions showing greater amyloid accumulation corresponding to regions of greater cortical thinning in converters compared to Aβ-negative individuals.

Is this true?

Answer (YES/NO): NO